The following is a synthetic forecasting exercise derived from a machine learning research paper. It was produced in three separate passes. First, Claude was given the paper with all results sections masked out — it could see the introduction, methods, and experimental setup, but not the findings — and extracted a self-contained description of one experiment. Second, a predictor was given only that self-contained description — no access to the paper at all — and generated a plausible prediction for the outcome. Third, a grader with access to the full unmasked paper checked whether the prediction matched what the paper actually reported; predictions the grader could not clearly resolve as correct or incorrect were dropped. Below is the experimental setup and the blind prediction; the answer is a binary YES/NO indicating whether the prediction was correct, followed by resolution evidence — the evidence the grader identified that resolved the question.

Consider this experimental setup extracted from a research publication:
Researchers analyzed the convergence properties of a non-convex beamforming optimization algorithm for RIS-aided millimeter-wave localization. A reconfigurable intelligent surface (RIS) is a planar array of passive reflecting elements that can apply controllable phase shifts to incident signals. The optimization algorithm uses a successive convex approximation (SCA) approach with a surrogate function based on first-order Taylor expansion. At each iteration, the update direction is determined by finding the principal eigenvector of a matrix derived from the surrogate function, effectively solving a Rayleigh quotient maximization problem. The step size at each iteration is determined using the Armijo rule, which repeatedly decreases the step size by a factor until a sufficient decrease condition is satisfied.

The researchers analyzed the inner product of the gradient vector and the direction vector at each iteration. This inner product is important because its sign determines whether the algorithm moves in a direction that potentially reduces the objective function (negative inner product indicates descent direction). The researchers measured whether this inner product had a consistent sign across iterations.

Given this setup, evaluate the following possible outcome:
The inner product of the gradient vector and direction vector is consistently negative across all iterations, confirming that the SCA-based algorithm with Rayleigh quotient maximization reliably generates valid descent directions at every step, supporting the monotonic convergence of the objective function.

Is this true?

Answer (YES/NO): YES